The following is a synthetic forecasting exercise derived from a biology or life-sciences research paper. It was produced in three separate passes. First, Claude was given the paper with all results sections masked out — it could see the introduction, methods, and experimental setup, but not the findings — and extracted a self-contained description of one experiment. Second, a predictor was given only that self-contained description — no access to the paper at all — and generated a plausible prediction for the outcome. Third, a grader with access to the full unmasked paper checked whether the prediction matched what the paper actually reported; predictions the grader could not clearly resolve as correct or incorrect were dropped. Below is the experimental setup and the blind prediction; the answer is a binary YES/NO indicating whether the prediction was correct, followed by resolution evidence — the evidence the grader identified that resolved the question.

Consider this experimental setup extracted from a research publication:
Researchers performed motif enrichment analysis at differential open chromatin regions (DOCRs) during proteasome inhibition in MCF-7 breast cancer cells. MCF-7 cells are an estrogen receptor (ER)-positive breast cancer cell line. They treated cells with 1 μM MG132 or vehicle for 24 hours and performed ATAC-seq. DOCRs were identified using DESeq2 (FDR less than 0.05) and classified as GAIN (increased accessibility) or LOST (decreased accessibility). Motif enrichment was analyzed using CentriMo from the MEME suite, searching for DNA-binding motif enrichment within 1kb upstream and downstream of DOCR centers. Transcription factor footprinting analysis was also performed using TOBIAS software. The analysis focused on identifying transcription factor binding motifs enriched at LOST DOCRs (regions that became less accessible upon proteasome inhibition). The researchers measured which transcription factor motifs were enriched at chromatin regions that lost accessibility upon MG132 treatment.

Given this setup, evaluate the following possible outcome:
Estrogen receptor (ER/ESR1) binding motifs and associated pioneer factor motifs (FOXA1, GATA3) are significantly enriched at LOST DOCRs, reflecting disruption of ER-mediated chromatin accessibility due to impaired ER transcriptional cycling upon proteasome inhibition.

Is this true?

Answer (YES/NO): NO